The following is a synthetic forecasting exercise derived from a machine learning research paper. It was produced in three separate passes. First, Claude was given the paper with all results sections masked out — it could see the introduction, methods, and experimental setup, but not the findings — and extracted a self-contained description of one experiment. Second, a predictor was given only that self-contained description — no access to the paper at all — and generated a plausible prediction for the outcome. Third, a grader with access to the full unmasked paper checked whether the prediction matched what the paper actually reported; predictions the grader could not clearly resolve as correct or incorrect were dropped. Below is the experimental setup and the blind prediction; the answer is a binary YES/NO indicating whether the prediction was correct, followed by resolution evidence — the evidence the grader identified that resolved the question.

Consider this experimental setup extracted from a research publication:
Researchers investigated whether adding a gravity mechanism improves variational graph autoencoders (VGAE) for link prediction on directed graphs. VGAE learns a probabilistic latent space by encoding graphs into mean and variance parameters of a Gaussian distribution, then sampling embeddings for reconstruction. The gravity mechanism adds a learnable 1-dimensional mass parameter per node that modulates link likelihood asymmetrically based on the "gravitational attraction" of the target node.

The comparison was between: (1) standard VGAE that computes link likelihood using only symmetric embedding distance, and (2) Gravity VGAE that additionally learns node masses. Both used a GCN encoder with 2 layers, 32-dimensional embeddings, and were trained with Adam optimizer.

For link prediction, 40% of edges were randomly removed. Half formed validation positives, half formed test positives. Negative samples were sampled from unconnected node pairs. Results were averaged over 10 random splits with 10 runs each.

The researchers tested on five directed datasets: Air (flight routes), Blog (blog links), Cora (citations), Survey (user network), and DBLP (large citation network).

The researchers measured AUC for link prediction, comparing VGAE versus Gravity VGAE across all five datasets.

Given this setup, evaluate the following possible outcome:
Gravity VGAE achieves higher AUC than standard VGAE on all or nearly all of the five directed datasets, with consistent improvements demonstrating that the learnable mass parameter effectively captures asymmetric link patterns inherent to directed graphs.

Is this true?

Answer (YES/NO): YES